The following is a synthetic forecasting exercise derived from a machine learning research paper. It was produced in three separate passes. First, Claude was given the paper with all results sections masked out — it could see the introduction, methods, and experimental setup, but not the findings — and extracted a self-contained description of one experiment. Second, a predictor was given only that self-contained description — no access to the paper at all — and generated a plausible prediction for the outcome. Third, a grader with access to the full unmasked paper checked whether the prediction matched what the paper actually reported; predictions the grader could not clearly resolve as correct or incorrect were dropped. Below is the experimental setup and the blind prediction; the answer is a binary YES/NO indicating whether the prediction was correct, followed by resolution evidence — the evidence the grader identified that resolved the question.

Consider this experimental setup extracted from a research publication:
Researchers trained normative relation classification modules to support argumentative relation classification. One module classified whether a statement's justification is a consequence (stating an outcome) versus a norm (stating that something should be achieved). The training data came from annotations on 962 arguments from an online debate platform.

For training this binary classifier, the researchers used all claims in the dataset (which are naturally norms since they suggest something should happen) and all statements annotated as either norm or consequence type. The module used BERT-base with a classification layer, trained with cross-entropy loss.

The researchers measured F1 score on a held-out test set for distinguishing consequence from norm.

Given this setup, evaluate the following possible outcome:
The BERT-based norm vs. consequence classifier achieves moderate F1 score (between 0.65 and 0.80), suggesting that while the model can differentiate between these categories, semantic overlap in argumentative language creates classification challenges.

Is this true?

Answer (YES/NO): NO